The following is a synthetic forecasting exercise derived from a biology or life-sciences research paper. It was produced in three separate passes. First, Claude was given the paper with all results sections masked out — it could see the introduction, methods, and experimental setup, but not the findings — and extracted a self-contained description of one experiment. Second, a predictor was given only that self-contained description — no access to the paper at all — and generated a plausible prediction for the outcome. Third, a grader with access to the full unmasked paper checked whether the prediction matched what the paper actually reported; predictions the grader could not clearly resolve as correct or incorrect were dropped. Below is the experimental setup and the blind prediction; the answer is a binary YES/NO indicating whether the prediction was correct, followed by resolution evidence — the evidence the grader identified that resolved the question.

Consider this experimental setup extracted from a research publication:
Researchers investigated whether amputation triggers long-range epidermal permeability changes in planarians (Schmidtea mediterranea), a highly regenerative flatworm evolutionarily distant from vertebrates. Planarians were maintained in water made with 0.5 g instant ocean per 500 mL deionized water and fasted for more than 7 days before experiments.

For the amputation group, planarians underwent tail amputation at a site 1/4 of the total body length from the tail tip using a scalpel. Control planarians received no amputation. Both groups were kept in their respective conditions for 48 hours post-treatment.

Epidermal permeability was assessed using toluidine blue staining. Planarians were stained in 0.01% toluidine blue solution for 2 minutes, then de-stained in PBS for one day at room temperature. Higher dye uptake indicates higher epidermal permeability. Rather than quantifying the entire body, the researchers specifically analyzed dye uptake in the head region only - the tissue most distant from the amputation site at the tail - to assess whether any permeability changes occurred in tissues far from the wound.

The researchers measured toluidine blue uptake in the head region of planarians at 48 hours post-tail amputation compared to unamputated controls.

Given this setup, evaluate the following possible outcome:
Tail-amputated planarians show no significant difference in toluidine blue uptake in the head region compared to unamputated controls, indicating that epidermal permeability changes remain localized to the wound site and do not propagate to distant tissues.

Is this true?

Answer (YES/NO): NO